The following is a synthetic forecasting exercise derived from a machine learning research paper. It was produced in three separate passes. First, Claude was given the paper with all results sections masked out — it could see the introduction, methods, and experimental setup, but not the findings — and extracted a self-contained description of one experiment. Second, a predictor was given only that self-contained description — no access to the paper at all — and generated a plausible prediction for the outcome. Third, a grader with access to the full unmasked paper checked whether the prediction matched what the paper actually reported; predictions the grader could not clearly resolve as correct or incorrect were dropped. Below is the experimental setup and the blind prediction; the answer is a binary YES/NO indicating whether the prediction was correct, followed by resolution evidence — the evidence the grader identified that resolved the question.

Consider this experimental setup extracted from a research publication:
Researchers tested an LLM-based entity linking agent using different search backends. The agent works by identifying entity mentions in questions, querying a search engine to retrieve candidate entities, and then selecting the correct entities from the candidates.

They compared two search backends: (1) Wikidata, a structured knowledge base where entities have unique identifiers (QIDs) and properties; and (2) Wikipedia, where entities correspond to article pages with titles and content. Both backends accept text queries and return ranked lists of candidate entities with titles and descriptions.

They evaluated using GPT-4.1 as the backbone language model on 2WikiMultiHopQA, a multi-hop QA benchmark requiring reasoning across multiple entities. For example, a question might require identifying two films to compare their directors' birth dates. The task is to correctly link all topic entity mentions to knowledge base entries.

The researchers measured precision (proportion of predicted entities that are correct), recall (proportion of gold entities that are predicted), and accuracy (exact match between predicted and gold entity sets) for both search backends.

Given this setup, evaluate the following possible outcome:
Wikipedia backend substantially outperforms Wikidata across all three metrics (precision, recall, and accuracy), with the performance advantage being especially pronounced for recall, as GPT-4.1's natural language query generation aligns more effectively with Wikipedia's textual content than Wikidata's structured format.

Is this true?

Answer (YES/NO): NO